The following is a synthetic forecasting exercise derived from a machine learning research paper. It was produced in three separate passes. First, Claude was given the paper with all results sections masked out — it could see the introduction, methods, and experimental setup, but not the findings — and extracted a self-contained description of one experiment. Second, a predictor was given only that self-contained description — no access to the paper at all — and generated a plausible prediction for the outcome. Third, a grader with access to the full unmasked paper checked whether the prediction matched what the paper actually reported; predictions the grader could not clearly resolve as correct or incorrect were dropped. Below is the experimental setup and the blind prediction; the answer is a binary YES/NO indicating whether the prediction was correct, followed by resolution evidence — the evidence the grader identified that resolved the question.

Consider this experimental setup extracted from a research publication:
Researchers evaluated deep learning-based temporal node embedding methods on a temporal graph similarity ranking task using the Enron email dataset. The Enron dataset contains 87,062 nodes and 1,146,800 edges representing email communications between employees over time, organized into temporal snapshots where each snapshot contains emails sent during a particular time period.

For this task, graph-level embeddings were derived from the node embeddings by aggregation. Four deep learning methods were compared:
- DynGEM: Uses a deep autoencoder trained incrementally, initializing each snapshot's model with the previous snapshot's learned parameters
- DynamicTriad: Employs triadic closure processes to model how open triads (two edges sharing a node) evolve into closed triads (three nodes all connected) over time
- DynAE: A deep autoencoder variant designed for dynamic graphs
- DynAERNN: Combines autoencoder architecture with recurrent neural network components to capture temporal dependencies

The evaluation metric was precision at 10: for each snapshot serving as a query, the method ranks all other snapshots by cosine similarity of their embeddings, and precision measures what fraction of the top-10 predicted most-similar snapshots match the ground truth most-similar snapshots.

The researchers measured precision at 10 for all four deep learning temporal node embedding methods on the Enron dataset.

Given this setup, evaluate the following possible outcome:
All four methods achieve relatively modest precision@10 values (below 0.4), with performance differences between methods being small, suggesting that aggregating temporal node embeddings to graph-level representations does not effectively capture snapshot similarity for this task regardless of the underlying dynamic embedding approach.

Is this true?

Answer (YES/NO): NO